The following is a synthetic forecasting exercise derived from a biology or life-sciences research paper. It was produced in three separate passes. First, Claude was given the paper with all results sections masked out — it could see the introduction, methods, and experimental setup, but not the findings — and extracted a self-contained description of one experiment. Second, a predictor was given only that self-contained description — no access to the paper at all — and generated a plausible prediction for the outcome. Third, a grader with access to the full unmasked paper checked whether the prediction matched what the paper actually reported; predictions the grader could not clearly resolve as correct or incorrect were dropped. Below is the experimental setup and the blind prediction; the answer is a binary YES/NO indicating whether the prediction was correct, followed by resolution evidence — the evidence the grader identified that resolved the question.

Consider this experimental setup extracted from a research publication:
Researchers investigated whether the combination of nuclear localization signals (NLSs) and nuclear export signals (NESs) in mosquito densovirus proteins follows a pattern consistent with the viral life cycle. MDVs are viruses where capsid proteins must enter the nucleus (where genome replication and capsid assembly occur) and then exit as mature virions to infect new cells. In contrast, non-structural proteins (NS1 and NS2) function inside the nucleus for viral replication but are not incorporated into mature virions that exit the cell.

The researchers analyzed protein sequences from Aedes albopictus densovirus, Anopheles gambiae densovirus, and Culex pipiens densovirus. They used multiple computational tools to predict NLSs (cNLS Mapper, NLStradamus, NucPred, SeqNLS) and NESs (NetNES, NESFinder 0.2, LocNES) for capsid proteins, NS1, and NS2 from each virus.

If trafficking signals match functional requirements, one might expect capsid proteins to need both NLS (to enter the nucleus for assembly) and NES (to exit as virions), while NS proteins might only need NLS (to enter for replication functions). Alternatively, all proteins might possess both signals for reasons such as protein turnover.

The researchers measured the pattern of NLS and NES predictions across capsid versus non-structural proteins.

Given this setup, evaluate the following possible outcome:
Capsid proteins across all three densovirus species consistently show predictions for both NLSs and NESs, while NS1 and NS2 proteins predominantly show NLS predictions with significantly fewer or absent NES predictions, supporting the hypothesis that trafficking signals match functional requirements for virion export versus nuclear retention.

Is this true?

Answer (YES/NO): YES